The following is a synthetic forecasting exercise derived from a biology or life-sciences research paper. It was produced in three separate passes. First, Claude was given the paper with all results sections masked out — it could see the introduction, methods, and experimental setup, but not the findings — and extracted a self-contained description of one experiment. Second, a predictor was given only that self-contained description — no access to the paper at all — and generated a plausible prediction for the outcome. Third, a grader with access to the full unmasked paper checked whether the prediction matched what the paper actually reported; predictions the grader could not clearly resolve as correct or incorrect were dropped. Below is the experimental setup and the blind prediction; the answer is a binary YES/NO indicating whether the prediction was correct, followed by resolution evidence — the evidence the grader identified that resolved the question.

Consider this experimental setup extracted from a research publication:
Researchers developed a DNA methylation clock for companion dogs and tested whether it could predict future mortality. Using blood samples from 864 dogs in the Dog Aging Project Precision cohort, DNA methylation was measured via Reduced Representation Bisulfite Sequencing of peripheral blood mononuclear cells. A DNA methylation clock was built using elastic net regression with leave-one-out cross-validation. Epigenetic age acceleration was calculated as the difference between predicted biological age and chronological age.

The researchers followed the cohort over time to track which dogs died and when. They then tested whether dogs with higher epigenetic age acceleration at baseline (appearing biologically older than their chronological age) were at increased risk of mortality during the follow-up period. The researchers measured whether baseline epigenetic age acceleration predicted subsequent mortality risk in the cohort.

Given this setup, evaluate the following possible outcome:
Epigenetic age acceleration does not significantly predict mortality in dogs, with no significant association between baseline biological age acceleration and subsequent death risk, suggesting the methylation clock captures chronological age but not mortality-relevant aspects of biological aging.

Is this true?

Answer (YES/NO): NO